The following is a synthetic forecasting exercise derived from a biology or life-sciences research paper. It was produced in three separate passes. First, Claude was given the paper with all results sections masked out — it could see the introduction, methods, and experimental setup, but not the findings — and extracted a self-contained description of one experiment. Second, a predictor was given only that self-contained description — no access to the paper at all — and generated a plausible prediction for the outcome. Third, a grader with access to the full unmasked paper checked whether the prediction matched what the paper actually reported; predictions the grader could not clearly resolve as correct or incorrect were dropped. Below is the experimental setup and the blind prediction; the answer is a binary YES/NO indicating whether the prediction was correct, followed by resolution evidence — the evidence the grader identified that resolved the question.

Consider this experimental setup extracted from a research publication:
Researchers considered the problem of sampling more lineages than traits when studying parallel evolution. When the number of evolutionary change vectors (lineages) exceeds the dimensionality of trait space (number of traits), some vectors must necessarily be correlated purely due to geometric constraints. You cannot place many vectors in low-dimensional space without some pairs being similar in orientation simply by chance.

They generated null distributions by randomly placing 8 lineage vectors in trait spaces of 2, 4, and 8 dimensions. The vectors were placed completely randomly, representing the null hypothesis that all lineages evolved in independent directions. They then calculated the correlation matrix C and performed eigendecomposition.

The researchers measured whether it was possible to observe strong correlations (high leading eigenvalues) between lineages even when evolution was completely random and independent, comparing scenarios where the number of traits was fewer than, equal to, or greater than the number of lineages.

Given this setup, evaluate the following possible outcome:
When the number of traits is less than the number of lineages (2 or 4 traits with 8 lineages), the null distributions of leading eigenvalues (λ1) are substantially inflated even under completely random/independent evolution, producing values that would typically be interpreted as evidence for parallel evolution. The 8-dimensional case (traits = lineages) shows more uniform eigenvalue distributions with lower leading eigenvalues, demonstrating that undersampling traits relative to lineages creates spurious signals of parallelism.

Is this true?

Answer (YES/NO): YES